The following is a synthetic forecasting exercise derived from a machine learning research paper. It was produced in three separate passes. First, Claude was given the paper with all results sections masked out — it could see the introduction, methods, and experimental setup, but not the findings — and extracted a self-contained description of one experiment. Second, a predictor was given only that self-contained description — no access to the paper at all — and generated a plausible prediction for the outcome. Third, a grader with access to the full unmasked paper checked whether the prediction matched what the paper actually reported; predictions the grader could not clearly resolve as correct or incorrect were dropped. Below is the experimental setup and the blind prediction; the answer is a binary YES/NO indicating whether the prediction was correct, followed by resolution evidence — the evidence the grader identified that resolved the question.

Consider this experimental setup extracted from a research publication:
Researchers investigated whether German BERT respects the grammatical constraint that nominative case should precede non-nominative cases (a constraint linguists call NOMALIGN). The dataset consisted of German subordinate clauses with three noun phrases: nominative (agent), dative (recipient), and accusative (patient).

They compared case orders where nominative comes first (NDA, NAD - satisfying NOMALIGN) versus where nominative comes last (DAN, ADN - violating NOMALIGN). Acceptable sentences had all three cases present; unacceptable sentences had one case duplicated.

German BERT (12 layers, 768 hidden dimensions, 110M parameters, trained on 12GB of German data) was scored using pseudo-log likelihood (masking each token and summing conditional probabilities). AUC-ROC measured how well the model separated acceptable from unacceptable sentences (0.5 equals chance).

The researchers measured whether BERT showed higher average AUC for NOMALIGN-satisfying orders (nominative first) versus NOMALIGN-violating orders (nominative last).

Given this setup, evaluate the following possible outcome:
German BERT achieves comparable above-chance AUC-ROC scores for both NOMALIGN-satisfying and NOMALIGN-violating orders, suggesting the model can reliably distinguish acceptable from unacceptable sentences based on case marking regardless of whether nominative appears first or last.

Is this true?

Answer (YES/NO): YES